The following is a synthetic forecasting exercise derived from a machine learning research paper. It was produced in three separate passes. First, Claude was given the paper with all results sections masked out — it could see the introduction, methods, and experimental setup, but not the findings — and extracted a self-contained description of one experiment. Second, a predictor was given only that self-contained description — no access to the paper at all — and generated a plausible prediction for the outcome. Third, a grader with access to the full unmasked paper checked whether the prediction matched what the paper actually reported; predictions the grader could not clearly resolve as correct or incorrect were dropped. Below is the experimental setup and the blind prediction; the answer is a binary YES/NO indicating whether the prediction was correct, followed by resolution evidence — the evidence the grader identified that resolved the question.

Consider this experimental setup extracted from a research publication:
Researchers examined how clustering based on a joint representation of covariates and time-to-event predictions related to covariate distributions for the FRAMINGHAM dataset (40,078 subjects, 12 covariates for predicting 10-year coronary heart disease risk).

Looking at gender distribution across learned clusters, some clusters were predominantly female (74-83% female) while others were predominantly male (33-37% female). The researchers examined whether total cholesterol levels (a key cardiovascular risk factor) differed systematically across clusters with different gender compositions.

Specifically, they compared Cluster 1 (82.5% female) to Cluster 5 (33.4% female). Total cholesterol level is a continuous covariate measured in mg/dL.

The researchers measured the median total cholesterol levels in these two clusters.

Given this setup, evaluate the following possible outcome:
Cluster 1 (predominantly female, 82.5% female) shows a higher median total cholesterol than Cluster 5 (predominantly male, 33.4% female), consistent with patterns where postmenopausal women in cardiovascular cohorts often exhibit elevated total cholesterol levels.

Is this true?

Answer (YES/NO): NO